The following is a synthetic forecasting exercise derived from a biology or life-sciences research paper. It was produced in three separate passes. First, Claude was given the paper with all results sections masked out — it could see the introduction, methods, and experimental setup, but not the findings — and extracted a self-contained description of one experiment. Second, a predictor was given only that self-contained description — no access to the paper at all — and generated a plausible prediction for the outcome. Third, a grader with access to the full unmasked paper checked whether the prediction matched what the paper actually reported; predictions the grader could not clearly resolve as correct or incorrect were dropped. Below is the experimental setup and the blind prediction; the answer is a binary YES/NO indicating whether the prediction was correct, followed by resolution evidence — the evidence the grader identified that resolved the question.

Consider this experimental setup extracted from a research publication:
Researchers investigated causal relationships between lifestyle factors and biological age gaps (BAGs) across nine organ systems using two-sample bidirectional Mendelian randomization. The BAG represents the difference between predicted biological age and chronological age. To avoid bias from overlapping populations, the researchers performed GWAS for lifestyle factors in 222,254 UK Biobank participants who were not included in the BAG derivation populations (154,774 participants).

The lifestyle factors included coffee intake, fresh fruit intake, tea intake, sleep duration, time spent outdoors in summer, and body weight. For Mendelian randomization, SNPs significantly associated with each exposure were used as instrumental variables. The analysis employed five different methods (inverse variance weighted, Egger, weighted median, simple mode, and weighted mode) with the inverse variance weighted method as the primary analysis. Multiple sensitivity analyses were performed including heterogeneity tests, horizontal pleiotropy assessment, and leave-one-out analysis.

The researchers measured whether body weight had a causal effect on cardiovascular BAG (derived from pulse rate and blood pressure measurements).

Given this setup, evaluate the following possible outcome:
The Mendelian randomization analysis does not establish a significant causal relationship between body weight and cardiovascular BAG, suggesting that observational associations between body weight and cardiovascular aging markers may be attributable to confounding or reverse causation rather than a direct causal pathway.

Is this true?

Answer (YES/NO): YES